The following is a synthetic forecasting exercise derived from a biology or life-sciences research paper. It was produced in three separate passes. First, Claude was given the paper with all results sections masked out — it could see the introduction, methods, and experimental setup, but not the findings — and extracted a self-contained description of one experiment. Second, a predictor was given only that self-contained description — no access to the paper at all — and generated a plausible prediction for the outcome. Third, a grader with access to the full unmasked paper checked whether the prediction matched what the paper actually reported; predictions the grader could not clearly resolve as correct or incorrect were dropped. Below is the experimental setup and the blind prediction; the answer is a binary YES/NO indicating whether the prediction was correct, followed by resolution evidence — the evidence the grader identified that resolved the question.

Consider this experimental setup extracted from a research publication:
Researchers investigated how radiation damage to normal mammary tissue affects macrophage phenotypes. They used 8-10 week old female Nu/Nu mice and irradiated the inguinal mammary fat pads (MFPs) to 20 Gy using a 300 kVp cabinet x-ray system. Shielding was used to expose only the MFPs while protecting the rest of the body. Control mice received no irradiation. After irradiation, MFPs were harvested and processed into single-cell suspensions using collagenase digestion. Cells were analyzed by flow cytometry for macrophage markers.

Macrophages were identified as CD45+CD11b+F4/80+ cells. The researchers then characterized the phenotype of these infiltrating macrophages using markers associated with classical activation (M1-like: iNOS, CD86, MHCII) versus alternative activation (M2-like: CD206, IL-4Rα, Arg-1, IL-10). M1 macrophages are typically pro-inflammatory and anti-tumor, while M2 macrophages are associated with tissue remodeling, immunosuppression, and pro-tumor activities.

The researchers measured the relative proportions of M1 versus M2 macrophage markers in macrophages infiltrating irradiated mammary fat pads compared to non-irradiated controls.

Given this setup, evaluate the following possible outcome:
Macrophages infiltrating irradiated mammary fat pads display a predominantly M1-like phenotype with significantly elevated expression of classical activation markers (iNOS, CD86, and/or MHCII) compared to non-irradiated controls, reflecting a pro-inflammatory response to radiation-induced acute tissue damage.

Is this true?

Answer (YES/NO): NO